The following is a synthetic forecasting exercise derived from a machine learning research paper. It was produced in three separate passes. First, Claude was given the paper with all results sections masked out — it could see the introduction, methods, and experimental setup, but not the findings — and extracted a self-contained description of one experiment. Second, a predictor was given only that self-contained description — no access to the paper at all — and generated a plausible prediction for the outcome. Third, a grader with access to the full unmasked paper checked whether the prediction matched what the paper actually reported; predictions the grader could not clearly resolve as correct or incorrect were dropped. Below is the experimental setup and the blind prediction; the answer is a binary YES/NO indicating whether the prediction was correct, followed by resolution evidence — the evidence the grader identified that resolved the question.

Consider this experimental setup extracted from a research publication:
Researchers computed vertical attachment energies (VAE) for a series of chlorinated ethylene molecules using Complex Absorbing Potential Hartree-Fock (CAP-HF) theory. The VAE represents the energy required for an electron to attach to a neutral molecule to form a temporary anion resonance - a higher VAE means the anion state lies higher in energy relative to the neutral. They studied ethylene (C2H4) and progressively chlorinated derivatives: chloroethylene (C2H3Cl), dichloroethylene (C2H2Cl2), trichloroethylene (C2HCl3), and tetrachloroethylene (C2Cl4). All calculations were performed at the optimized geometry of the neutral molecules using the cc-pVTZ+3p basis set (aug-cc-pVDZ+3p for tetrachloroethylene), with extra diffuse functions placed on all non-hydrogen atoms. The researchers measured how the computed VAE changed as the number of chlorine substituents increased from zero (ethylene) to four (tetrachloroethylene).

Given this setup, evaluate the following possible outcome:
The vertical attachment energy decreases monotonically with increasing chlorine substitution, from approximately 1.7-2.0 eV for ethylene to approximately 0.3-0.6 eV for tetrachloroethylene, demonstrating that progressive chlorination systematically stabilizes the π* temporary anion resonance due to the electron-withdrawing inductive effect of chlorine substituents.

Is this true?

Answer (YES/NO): NO